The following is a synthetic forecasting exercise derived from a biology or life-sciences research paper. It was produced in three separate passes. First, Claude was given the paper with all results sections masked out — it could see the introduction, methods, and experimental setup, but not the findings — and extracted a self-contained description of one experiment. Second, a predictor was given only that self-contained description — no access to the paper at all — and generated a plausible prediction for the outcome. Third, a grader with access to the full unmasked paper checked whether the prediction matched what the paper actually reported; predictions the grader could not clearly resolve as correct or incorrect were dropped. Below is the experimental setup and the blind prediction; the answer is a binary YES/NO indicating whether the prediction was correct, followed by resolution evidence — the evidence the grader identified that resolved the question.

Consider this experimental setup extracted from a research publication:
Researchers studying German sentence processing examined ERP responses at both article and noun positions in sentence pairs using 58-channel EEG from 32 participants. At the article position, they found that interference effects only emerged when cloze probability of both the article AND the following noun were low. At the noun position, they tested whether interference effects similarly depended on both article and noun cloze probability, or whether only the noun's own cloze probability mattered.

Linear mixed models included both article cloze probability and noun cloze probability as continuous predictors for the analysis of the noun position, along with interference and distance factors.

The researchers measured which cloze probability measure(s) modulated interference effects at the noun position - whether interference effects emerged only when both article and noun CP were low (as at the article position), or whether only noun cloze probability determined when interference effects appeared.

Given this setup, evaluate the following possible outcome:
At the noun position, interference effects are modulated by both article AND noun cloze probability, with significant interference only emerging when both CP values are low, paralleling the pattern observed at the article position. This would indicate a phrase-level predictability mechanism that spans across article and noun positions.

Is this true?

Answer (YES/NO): NO